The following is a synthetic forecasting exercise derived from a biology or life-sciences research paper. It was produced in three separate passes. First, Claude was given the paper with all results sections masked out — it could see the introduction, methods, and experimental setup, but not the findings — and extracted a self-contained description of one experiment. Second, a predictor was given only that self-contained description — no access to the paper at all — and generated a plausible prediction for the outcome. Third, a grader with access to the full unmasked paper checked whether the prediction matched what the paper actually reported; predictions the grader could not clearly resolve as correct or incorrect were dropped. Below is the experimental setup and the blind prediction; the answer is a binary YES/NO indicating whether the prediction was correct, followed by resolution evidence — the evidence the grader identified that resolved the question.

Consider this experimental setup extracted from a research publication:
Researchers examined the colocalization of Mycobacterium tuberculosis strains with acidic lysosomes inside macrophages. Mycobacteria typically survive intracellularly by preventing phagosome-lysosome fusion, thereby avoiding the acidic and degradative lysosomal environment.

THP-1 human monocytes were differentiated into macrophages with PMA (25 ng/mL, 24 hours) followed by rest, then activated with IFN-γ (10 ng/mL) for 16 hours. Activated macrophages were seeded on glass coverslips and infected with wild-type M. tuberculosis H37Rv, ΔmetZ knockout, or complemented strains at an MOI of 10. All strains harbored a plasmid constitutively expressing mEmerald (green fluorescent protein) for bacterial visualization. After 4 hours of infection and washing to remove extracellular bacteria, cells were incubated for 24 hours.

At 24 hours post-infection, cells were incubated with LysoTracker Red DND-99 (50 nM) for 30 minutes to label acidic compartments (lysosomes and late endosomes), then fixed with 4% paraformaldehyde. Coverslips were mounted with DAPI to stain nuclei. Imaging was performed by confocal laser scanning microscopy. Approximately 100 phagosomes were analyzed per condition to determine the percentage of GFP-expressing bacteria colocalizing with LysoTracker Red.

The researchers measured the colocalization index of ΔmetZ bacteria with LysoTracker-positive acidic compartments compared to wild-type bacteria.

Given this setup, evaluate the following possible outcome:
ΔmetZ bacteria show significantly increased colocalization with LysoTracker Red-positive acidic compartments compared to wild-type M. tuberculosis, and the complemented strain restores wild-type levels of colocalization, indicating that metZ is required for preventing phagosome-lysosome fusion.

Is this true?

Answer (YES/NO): YES